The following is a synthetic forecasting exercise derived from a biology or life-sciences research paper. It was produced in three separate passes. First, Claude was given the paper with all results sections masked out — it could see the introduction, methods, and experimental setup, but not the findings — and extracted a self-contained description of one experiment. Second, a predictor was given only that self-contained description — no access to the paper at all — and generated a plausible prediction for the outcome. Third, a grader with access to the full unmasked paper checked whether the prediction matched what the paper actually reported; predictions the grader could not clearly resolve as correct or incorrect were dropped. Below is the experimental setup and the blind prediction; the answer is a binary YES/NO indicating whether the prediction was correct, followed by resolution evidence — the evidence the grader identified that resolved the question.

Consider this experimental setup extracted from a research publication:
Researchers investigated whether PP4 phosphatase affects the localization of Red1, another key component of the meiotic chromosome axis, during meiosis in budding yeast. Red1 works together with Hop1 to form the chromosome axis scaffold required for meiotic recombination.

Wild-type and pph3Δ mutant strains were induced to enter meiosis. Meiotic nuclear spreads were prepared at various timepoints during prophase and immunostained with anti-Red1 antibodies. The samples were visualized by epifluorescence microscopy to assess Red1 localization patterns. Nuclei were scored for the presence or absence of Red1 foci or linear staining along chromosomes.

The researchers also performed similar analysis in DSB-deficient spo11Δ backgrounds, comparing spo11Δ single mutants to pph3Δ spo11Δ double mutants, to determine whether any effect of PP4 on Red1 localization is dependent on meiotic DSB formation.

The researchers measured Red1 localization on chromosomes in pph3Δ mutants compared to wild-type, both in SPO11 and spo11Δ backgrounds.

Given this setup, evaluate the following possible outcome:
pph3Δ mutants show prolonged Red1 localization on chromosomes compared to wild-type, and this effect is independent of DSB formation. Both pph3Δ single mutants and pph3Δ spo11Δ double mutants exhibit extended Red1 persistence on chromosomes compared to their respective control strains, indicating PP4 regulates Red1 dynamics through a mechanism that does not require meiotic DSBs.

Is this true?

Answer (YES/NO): NO